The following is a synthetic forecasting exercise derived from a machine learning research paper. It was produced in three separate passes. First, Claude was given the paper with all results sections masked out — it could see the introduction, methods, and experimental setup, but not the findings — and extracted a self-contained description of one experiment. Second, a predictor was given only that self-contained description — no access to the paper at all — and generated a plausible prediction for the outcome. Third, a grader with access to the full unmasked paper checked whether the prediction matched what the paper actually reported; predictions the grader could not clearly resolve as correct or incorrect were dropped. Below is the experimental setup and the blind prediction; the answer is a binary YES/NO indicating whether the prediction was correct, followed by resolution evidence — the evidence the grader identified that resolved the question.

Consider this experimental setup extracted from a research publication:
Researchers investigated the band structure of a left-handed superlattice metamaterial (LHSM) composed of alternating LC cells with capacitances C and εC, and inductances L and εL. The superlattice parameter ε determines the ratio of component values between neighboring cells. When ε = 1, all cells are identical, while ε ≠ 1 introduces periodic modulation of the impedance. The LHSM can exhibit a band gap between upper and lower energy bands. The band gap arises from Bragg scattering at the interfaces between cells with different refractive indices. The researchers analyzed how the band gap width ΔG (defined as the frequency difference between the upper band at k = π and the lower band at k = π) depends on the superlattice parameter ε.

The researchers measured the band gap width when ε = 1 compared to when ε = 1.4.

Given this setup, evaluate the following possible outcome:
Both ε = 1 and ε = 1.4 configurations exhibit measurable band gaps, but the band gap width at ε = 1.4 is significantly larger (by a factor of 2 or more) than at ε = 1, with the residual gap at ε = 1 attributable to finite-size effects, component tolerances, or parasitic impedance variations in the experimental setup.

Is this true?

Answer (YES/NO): NO